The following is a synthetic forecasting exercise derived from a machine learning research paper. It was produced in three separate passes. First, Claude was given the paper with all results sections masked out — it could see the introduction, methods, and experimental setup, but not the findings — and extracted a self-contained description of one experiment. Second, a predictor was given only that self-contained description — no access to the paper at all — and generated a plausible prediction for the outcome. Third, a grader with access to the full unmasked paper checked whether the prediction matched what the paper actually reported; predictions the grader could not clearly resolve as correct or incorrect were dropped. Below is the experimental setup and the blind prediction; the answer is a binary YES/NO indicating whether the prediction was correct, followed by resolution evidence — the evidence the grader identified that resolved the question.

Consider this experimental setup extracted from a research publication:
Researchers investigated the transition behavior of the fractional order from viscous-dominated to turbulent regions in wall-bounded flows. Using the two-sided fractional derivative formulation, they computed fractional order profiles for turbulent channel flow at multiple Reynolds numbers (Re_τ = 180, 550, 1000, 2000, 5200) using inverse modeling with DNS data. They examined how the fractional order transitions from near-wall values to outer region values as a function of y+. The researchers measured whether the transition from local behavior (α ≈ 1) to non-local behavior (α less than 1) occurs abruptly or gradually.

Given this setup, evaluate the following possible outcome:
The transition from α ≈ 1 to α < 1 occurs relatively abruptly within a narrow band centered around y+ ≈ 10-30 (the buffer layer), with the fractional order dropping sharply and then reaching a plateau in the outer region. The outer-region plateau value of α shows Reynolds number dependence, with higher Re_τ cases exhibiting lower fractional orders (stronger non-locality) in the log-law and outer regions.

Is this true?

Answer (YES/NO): NO